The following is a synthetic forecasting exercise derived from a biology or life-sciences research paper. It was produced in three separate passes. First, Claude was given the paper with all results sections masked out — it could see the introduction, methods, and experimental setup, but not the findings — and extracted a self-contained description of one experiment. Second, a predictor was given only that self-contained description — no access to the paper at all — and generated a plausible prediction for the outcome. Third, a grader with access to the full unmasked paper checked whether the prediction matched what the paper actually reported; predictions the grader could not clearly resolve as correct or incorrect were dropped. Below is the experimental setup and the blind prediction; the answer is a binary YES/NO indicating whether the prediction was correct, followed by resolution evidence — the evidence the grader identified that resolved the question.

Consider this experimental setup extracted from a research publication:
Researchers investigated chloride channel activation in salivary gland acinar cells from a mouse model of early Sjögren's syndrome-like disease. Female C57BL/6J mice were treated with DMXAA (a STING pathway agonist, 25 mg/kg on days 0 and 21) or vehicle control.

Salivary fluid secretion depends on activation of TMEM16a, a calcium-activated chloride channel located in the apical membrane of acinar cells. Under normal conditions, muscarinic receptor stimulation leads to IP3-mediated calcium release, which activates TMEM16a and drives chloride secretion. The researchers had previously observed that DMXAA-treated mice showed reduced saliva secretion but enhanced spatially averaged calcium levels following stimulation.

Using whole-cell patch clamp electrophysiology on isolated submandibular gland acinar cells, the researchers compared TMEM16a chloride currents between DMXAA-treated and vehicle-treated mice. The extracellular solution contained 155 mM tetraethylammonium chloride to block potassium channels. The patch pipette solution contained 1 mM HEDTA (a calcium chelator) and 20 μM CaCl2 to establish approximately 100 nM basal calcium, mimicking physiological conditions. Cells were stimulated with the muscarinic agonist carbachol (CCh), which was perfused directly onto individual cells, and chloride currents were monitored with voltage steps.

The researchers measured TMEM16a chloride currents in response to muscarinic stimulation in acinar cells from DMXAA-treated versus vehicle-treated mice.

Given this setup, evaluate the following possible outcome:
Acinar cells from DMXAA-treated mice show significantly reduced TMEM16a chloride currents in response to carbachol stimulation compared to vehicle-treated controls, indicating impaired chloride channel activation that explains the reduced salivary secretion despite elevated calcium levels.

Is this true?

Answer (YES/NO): YES